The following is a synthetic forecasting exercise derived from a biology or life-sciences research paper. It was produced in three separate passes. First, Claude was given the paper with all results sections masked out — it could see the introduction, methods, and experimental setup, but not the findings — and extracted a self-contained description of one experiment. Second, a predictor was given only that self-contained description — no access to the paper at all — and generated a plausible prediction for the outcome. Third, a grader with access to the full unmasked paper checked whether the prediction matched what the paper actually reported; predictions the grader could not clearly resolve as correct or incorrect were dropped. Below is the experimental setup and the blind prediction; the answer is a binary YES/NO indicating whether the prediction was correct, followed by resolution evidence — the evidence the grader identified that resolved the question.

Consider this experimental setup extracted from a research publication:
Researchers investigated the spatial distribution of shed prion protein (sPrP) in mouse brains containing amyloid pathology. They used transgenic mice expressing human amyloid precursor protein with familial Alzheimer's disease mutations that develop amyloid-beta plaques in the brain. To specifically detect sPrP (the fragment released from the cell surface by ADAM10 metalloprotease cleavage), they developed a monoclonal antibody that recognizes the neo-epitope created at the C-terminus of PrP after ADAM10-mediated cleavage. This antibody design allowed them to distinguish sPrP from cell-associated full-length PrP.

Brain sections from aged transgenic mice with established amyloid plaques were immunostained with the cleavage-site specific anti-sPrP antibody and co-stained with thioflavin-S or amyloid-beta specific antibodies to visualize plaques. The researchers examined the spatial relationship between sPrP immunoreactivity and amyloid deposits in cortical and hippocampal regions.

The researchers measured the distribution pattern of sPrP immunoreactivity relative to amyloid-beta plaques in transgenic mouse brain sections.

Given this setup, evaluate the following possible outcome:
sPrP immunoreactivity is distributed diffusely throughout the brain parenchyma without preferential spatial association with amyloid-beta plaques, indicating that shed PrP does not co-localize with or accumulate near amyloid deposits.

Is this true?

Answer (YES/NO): NO